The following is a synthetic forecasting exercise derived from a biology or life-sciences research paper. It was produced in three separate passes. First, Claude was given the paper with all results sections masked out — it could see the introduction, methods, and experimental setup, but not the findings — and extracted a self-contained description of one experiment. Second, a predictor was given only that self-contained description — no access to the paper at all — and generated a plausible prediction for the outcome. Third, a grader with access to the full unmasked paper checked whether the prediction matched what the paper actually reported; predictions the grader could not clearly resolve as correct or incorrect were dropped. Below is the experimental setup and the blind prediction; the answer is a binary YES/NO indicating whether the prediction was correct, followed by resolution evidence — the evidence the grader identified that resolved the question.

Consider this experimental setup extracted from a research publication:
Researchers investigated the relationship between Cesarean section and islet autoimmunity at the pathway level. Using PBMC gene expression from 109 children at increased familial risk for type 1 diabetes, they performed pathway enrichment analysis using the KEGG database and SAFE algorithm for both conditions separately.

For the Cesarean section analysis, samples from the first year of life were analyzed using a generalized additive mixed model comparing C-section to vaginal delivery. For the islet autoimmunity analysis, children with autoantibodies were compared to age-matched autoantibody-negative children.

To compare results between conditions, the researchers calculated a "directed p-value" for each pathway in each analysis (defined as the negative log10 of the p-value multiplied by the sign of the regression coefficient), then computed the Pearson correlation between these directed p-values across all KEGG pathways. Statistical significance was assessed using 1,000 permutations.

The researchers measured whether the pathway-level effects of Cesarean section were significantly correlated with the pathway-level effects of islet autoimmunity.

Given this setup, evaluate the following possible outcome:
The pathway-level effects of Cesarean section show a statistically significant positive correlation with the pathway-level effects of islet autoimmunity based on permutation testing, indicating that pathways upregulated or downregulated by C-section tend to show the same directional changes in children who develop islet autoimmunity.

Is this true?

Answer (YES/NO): YES